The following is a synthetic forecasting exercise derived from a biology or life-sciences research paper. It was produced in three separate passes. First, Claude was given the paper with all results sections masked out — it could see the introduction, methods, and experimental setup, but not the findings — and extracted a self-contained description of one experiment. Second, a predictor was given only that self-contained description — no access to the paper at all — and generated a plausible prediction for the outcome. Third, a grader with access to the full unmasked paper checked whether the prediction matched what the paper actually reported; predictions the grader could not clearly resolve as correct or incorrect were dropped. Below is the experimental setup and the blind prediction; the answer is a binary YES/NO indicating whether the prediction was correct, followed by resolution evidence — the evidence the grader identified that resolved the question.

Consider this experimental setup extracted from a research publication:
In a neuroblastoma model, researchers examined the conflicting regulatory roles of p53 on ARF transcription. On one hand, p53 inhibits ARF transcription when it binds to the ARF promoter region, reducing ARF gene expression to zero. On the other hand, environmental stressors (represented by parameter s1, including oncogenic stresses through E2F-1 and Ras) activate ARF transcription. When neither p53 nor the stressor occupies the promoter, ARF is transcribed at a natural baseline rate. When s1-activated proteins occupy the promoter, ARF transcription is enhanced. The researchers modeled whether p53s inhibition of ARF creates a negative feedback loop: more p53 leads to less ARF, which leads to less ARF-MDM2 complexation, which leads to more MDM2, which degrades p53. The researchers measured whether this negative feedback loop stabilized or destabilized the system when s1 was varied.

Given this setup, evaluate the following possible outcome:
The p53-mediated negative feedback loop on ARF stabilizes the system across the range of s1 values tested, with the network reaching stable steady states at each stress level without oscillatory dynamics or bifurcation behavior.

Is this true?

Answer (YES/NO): YES